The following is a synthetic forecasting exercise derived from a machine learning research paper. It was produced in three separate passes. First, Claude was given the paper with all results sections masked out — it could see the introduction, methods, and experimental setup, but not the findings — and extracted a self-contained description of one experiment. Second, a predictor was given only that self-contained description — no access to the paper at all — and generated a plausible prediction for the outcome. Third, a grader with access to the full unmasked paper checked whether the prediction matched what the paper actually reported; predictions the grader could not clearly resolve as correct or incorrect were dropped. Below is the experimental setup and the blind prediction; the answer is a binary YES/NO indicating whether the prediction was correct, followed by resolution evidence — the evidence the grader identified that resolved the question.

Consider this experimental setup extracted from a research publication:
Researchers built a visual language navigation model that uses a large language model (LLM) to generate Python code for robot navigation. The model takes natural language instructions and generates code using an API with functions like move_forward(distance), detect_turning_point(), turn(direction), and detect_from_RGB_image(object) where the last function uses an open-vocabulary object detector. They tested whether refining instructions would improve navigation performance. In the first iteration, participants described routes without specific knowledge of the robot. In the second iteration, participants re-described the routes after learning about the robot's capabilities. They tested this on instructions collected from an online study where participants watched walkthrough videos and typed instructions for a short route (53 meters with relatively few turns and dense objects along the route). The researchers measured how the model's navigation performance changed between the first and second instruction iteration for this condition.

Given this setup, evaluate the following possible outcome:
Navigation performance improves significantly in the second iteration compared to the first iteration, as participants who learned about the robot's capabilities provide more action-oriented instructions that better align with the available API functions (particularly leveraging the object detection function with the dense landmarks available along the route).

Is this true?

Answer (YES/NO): NO